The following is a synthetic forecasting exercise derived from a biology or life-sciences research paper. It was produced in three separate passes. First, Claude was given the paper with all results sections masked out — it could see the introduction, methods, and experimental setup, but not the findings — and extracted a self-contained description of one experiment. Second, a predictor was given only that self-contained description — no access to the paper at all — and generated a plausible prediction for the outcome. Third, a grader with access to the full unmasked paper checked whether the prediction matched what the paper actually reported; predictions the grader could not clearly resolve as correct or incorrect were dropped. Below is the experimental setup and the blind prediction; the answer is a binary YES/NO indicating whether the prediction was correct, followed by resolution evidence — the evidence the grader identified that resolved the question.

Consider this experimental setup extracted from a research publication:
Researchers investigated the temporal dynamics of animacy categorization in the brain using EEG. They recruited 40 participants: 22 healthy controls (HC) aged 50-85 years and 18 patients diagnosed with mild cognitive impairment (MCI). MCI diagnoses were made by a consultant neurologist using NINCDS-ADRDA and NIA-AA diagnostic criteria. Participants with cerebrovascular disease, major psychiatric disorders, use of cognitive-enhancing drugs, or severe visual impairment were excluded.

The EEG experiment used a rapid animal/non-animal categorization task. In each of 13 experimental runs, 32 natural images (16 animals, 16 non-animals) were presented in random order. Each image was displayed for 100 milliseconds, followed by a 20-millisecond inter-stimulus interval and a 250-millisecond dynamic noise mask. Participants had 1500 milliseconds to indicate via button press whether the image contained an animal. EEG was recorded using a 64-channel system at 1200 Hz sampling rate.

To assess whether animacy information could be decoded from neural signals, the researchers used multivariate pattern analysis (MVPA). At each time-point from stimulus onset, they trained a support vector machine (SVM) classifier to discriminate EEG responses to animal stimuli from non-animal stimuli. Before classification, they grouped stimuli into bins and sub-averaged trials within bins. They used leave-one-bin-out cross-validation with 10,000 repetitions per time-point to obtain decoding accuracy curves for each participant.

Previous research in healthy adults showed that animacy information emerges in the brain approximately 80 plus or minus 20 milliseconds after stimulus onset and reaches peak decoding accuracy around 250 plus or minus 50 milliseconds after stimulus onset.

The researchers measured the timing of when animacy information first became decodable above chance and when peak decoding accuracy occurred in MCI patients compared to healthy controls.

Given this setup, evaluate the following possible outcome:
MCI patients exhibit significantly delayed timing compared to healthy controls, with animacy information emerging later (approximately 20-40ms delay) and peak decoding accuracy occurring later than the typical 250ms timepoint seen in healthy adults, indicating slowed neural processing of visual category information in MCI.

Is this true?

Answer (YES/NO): YES